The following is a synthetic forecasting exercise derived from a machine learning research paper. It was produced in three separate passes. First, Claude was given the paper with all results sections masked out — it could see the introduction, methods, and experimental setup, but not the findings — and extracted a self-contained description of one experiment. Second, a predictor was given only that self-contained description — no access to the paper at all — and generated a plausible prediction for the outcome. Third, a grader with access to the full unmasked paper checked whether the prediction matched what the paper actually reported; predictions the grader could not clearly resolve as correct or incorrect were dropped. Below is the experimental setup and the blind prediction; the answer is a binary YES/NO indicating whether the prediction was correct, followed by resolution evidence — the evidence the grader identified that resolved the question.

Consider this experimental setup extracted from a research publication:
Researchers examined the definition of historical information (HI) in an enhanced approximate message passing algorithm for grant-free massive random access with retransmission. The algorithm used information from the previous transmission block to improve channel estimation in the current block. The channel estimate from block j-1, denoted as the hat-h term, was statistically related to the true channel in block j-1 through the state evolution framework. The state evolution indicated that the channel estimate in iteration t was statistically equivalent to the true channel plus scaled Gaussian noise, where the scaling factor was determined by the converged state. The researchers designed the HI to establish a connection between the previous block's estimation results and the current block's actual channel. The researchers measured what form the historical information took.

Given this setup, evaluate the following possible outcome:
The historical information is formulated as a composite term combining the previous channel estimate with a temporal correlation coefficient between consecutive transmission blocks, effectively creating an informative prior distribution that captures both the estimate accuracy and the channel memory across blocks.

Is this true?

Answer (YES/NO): NO